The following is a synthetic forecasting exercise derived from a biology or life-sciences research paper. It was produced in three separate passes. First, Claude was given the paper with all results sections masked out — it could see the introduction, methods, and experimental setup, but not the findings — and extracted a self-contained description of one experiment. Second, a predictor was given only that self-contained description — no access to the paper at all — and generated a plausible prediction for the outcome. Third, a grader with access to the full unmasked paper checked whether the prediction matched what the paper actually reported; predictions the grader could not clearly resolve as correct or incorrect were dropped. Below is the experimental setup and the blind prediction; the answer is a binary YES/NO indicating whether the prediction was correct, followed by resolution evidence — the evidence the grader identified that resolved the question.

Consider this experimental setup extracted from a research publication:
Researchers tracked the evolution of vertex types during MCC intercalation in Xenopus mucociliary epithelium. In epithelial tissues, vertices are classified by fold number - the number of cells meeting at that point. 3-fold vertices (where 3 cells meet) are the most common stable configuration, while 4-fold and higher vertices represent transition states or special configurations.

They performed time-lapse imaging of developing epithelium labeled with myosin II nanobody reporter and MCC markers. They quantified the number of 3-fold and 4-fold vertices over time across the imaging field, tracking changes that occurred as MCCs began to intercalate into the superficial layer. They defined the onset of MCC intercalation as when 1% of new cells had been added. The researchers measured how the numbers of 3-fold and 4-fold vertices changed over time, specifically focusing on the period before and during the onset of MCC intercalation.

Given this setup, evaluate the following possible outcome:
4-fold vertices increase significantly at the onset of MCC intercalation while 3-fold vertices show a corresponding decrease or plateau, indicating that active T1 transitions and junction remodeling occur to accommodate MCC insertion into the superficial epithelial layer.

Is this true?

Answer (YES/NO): NO